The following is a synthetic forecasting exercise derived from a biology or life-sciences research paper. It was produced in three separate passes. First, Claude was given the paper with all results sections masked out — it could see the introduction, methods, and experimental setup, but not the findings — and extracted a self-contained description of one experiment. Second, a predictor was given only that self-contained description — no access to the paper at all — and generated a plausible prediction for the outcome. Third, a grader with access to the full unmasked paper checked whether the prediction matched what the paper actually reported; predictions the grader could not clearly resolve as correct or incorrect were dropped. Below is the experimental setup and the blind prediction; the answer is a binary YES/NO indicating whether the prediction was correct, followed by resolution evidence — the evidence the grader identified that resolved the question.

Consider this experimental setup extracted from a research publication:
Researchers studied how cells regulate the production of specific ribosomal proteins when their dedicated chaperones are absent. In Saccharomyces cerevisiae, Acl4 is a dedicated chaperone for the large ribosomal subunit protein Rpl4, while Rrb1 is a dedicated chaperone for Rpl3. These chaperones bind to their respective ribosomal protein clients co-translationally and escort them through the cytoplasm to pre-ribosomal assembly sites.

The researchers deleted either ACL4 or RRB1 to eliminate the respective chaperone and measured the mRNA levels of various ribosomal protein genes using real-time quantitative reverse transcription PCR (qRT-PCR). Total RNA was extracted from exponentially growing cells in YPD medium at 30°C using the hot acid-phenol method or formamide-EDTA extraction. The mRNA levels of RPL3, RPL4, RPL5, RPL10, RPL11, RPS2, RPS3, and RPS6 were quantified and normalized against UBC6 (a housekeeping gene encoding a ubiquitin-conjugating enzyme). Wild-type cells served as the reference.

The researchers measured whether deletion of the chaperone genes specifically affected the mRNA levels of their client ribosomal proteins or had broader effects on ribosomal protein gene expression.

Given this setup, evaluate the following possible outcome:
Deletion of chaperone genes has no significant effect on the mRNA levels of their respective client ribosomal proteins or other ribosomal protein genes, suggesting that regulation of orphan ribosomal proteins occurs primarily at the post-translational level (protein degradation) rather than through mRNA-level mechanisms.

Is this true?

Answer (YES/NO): NO